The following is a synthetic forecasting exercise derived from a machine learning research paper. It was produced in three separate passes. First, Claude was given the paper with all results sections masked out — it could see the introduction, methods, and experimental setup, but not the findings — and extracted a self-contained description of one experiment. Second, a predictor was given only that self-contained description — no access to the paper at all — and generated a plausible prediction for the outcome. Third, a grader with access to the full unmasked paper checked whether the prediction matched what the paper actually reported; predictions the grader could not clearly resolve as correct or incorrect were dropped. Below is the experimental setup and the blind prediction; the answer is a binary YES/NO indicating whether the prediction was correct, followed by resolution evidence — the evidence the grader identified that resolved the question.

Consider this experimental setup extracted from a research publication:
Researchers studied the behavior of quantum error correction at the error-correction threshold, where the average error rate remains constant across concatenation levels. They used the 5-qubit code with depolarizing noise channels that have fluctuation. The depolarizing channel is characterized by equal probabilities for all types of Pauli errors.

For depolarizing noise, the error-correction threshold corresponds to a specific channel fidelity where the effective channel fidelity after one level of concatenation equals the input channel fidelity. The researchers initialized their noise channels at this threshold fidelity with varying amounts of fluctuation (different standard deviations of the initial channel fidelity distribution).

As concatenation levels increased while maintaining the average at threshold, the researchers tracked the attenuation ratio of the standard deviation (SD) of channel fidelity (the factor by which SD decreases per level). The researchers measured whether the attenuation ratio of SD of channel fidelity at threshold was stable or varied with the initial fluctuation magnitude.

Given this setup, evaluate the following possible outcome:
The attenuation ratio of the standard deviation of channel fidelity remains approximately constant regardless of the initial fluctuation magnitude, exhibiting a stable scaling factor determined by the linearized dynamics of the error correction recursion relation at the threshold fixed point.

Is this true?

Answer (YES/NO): YES